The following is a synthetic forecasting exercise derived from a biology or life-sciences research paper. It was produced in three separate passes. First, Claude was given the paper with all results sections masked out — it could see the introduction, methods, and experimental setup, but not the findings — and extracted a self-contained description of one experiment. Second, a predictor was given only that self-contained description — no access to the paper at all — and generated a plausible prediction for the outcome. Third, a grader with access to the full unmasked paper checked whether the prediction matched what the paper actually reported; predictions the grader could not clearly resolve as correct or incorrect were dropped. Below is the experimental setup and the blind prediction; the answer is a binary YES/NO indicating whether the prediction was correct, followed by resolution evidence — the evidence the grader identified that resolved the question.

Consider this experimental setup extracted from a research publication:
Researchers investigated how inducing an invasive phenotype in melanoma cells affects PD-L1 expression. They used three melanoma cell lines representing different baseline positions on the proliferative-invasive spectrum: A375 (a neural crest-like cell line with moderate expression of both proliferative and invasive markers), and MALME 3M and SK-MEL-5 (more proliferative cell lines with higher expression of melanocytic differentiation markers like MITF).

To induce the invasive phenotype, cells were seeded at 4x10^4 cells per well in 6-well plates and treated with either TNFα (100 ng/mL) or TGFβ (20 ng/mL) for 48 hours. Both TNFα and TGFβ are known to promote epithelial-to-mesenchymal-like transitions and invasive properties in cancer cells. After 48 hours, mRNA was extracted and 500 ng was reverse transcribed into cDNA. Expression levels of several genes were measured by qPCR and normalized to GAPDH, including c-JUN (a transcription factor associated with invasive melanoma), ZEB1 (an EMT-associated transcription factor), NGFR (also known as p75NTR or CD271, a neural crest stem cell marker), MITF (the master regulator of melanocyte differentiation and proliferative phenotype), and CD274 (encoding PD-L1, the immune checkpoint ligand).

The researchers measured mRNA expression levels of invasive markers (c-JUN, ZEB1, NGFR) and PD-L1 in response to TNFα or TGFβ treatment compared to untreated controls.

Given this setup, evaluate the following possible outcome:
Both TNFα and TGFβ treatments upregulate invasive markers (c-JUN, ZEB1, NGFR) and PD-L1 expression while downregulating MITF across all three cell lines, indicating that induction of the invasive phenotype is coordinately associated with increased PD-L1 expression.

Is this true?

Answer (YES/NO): NO